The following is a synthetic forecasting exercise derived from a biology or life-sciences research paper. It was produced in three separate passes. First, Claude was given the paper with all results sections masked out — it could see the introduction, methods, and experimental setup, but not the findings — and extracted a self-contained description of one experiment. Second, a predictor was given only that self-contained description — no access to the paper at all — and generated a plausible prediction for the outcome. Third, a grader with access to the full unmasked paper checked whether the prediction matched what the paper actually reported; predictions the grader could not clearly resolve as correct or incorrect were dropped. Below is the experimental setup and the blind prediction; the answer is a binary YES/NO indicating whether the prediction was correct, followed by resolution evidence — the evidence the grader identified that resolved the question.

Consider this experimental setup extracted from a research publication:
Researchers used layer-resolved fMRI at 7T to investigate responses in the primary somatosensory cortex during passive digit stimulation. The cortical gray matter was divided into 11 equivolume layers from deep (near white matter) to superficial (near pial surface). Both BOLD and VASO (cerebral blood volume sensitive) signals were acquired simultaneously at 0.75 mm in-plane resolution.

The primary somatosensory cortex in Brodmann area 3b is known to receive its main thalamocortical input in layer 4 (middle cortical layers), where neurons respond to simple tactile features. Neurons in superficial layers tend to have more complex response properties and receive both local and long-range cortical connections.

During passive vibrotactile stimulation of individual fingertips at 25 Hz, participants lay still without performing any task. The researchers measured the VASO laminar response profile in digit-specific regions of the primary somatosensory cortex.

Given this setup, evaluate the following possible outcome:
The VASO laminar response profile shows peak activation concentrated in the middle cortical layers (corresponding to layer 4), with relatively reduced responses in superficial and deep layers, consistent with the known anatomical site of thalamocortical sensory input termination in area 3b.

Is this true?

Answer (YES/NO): NO